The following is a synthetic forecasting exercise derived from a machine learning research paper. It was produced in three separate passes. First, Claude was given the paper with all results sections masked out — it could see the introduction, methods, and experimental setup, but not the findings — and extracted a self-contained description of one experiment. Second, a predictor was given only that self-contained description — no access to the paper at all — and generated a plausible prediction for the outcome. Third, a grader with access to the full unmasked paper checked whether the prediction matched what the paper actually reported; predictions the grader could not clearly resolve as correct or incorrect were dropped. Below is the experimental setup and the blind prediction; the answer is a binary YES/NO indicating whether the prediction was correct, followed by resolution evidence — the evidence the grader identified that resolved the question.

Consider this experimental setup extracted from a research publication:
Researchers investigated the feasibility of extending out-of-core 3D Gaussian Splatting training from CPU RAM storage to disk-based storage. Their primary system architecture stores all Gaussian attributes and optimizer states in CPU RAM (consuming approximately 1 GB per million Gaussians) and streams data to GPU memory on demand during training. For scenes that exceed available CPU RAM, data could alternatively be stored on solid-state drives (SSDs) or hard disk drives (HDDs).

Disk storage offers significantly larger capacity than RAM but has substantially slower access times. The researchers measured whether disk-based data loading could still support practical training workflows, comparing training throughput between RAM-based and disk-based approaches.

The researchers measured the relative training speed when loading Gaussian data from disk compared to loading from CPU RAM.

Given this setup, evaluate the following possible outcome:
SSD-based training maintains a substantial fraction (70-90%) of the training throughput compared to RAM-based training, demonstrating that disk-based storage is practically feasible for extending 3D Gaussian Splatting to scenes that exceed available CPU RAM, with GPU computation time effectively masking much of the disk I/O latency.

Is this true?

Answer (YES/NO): NO